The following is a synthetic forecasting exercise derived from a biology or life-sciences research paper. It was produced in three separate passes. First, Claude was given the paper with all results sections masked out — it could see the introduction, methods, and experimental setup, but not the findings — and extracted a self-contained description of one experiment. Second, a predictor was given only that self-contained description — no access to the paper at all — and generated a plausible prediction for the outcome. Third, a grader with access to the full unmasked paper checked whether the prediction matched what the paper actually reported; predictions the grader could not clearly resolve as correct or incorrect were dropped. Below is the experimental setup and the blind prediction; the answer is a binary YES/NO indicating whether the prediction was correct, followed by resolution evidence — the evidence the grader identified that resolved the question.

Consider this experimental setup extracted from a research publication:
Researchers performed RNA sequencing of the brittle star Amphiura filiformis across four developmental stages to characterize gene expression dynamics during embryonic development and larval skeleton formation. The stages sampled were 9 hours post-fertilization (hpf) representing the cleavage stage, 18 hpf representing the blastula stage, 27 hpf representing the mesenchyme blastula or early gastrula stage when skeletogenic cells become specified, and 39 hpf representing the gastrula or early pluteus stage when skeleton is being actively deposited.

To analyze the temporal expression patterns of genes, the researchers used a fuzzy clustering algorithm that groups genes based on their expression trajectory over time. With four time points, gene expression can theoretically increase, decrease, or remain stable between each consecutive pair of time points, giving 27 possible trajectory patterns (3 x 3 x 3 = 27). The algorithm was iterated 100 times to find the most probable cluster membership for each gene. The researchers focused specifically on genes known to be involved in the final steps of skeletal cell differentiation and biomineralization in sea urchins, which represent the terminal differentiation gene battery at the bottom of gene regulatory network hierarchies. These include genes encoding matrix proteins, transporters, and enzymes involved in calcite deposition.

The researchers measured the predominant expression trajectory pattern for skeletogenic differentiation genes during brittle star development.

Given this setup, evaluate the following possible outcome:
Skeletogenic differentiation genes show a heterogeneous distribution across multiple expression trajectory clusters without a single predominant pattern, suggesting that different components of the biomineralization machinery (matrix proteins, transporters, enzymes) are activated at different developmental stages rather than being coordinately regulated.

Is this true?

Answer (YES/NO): NO